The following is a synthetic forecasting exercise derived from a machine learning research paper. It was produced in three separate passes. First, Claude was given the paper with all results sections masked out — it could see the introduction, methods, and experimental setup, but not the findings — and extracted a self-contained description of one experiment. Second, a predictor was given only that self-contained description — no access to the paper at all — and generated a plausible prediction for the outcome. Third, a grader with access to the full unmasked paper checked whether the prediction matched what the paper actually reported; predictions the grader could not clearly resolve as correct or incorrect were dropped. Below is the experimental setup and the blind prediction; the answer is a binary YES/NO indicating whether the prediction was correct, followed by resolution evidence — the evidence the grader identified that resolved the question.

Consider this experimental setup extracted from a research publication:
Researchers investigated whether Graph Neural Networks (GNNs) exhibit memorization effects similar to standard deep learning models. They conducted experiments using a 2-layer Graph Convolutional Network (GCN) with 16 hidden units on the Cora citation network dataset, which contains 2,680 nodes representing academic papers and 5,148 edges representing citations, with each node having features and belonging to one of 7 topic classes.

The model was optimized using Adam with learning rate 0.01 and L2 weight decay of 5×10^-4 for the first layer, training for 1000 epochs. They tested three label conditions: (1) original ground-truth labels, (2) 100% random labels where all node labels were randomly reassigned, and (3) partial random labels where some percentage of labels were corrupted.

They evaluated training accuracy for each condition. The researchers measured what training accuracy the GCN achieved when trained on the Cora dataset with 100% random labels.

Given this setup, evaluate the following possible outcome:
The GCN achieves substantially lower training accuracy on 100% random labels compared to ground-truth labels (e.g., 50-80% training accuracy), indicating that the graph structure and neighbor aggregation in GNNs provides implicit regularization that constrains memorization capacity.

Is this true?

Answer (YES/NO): NO